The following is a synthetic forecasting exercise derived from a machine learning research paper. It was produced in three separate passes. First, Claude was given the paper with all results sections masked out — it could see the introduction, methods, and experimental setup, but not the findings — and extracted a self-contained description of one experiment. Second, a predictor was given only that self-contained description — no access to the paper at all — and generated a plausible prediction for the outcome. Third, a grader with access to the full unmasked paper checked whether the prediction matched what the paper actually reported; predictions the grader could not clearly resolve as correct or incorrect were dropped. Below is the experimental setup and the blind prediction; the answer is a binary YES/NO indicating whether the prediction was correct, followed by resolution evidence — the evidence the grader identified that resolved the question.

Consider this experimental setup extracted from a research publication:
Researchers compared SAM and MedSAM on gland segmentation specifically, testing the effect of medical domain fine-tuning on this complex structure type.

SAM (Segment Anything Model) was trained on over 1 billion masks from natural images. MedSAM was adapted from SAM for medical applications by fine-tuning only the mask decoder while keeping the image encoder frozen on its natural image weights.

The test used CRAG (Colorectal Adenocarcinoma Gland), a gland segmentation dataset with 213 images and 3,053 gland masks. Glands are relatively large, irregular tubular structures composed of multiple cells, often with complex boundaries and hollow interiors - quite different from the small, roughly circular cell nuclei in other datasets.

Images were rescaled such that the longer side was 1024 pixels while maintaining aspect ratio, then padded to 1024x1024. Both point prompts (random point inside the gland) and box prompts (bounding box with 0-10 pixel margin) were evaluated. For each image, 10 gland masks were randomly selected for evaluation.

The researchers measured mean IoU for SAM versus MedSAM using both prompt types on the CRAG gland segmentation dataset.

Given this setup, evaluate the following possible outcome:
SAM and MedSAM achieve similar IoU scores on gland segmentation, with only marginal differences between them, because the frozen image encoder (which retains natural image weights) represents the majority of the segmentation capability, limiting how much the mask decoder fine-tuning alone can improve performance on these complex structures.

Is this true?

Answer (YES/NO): NO